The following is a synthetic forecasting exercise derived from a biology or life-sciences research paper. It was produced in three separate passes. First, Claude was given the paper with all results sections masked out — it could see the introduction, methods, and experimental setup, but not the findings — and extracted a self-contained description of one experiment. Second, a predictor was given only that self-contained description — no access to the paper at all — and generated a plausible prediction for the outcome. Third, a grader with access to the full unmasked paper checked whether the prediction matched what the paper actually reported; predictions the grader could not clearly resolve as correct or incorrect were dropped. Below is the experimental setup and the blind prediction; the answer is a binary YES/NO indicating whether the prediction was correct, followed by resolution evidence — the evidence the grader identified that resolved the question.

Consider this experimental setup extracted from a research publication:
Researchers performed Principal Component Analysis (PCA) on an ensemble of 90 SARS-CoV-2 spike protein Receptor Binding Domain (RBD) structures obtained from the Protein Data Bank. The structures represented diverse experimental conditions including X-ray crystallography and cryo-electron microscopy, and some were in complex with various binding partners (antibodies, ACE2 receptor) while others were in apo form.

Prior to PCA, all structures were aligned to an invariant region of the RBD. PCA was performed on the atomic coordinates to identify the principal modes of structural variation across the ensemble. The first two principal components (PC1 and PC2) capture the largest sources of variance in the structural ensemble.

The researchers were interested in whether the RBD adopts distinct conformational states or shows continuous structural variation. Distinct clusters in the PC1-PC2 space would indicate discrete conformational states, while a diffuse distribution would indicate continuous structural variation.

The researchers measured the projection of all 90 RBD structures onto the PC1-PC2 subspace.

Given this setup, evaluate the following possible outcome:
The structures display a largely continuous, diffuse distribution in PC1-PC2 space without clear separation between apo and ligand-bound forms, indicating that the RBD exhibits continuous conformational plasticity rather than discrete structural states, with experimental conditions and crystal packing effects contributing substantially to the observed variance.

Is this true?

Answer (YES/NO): NO